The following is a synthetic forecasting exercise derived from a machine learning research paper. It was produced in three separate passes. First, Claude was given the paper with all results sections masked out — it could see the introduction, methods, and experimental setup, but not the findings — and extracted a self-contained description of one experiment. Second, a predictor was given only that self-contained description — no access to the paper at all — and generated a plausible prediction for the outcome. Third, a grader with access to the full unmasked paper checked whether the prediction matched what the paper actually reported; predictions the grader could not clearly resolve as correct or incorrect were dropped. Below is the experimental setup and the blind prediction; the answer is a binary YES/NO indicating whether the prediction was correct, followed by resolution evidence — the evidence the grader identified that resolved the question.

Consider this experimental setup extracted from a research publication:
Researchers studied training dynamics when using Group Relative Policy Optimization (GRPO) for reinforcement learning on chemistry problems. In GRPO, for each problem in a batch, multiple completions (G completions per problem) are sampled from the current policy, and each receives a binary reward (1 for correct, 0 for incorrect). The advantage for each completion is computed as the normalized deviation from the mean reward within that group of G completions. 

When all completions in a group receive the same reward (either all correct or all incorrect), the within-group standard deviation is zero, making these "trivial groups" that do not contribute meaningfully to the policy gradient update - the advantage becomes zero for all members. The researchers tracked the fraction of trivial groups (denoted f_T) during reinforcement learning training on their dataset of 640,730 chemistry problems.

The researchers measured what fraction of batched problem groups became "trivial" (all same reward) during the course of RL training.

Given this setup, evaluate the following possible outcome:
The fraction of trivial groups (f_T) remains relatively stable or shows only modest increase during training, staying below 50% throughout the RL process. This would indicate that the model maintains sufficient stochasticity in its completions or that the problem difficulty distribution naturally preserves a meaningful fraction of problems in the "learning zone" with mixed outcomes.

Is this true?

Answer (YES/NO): NO